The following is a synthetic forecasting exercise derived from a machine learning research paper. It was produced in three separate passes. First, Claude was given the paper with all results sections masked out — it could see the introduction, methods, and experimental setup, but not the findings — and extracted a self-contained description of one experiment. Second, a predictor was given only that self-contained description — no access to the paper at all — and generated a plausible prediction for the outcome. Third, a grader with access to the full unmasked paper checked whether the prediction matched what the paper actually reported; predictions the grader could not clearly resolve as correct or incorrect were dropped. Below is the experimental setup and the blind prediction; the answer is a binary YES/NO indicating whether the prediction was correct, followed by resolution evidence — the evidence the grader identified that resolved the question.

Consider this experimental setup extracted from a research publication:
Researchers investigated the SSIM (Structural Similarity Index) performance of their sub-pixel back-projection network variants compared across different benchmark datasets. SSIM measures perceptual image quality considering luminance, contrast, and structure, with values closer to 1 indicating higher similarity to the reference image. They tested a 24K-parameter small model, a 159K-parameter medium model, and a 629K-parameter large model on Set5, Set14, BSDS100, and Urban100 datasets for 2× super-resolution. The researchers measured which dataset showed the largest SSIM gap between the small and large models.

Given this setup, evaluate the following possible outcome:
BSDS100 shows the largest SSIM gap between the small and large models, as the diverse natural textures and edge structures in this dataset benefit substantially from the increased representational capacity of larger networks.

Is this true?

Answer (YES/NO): NO